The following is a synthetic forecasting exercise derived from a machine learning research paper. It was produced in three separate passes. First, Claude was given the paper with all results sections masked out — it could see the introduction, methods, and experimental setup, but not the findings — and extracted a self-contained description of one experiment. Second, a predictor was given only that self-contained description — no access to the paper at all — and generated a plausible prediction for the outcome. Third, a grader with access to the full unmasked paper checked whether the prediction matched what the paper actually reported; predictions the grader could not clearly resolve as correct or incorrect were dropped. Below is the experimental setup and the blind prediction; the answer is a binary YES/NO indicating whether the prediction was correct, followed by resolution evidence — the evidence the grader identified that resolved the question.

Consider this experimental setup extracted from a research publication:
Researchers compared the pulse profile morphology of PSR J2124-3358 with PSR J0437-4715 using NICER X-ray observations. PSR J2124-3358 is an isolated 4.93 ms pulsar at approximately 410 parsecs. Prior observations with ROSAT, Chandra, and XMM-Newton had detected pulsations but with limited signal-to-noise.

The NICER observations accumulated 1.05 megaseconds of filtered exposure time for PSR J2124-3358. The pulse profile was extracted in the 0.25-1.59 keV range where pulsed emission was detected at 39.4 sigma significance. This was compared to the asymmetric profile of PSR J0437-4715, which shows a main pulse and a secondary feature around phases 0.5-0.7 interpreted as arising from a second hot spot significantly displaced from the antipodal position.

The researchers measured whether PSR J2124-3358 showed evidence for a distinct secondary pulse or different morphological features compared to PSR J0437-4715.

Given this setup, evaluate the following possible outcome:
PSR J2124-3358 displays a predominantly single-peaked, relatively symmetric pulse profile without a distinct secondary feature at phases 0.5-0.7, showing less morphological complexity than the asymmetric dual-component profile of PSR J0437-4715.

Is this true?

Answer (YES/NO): NO